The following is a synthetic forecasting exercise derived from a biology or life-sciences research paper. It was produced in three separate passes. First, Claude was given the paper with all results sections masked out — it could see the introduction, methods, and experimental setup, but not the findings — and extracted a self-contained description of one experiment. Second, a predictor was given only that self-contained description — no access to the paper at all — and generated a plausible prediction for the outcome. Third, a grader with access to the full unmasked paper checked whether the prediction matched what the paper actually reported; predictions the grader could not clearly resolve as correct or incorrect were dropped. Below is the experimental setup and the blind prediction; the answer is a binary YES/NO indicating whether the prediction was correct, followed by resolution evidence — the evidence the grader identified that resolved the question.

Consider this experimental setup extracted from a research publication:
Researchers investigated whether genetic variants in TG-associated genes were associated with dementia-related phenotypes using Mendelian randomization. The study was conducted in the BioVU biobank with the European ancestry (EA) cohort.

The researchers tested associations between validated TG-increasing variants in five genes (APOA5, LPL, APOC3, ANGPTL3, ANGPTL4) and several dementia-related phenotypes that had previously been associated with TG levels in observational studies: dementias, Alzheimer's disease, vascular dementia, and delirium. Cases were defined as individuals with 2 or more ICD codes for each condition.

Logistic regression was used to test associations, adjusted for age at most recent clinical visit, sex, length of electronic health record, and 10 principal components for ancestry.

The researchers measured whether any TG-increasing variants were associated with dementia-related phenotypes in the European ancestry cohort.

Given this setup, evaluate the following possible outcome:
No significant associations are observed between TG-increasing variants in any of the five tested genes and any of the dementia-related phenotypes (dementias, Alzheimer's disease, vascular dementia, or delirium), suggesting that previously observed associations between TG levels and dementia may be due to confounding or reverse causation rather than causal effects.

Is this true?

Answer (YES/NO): YES